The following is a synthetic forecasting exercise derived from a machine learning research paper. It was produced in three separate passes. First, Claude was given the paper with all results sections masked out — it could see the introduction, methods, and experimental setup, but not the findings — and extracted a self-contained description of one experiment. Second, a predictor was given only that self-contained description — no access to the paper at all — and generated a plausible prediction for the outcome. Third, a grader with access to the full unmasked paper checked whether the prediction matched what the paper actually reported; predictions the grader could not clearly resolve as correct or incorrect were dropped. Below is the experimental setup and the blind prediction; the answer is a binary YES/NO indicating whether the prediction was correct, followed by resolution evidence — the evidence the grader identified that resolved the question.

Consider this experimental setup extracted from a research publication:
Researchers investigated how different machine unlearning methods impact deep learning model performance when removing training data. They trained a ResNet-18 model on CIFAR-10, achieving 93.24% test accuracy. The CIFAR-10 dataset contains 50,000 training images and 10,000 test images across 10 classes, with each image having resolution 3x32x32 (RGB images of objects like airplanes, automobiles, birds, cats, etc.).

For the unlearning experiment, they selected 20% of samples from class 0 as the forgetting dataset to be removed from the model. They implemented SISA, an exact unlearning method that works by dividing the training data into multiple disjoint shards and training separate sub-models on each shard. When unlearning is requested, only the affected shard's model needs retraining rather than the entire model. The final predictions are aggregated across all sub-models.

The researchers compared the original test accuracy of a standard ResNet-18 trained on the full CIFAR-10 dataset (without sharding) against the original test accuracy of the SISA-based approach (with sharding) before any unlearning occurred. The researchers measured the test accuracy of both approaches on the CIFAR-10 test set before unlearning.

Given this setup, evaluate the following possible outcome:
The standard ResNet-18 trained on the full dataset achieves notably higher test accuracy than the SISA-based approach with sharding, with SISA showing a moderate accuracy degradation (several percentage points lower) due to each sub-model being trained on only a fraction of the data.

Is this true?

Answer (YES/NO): NO